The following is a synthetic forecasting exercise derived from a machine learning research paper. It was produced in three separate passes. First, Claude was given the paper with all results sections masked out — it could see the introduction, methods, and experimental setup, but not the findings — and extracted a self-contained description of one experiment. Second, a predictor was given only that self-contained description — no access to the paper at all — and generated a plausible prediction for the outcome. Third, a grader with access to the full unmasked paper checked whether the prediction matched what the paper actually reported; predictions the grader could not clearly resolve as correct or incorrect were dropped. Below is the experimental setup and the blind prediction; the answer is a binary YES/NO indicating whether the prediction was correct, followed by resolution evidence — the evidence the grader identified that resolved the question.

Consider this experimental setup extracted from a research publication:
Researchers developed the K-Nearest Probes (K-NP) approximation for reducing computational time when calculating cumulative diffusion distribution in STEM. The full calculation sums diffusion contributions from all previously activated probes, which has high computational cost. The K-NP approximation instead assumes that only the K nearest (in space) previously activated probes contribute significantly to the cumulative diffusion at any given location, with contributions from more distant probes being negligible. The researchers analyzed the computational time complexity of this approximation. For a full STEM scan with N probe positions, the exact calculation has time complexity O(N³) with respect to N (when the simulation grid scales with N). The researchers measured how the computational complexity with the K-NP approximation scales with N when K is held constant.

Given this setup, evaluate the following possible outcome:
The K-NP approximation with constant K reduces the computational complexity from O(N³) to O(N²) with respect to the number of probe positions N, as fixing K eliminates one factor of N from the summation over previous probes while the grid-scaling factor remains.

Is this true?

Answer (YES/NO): YES